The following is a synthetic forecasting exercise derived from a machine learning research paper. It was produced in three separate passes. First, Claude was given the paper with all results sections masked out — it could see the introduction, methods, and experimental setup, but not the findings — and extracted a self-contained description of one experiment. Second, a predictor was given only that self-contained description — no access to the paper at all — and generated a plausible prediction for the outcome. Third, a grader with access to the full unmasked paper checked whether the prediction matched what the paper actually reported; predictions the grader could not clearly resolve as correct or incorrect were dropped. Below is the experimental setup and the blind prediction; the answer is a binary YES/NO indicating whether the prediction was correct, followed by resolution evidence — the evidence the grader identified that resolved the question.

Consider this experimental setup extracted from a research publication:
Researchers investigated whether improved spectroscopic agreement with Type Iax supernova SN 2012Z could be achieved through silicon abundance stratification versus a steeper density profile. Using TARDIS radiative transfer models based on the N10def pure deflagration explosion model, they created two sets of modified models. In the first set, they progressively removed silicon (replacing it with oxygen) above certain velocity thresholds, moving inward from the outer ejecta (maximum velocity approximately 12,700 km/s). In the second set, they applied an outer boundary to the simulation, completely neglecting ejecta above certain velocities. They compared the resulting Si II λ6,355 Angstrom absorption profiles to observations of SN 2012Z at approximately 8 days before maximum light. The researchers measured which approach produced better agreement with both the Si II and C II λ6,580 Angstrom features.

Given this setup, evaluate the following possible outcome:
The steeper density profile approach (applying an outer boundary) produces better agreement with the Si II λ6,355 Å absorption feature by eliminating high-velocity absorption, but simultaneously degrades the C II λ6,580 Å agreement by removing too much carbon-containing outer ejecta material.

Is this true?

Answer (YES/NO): NO